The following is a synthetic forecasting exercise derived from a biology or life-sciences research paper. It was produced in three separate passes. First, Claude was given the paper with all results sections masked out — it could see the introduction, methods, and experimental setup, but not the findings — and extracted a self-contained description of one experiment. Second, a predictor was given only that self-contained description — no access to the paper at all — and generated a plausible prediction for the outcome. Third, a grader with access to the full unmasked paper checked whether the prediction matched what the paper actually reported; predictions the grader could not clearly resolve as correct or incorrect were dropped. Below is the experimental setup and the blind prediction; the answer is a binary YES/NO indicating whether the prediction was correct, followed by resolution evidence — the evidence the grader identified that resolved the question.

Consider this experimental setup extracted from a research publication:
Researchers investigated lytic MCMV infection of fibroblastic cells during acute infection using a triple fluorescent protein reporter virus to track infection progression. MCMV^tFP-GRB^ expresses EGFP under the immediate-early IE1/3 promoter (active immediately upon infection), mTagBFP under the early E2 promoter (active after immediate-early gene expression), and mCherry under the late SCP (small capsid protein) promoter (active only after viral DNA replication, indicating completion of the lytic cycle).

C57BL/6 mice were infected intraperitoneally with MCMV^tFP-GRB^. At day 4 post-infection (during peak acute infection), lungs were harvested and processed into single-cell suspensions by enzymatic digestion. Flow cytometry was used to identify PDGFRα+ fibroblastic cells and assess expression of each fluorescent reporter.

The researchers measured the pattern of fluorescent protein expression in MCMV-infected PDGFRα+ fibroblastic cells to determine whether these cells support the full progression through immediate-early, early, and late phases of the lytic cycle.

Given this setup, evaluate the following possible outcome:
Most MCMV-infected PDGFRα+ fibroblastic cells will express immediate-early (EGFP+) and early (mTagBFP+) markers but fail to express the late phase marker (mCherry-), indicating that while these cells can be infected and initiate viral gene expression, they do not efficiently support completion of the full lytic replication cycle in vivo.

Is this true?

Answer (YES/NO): NO